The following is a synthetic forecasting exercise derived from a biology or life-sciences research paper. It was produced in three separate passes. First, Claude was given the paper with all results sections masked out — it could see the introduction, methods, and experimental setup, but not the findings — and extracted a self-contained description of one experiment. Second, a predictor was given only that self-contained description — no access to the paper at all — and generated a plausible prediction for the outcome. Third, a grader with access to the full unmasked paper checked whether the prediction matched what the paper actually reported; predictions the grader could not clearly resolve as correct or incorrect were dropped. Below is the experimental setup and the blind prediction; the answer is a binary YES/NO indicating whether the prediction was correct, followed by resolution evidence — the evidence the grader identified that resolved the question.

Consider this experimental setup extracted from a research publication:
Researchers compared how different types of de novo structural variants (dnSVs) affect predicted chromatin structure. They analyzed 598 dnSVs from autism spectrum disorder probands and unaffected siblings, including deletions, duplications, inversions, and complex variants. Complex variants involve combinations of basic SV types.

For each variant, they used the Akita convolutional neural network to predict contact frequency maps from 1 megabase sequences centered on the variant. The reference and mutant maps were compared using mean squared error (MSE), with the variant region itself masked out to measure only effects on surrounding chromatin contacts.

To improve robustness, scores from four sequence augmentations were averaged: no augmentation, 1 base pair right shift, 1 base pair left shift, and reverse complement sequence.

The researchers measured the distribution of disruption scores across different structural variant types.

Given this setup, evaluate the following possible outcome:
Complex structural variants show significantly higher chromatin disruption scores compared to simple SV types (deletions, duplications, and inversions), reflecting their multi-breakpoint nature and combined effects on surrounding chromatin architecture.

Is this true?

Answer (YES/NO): NO